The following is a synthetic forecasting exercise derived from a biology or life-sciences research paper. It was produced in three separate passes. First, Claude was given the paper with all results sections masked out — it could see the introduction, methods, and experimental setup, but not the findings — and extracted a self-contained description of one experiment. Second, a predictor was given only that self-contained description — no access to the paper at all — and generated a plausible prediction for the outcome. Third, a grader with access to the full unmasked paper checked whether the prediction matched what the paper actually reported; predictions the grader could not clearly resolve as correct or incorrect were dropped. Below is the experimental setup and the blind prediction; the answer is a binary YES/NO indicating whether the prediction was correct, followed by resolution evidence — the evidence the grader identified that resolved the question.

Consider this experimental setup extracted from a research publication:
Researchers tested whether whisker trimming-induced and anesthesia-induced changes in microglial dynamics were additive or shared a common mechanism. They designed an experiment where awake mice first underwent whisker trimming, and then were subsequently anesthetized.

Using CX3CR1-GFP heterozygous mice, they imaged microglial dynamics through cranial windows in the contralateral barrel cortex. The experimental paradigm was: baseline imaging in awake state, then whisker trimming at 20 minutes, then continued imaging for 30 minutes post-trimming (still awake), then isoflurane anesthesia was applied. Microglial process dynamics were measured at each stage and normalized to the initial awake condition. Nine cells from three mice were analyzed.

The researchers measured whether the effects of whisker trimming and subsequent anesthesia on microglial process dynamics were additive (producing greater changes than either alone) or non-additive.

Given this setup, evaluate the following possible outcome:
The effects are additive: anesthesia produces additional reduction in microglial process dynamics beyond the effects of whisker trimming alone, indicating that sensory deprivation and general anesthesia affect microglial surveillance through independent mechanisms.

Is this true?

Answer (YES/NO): NO